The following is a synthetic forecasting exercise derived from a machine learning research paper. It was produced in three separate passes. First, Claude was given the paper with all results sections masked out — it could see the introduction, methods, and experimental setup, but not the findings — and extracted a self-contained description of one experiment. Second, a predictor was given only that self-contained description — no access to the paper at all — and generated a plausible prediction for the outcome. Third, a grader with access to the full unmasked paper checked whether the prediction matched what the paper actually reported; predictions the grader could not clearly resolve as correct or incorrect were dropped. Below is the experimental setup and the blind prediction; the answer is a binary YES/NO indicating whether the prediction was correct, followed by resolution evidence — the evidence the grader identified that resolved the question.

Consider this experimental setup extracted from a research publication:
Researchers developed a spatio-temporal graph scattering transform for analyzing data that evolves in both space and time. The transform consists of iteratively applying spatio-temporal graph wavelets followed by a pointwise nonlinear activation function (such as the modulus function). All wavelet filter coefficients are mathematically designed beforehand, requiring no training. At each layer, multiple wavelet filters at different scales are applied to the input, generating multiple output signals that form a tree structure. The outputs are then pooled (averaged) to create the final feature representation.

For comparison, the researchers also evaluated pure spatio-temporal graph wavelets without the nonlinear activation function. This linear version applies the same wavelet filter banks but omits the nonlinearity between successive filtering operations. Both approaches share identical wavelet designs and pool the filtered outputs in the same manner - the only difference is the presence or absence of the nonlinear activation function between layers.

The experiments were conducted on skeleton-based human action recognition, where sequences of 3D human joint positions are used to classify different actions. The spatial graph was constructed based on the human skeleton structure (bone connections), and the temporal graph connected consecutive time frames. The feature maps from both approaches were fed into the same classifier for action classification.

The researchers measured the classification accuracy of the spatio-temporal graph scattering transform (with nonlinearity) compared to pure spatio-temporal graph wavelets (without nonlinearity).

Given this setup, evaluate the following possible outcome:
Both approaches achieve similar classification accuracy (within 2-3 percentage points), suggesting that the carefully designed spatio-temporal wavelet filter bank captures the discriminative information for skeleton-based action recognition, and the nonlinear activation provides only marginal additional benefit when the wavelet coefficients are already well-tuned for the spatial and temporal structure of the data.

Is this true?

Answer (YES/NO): NO